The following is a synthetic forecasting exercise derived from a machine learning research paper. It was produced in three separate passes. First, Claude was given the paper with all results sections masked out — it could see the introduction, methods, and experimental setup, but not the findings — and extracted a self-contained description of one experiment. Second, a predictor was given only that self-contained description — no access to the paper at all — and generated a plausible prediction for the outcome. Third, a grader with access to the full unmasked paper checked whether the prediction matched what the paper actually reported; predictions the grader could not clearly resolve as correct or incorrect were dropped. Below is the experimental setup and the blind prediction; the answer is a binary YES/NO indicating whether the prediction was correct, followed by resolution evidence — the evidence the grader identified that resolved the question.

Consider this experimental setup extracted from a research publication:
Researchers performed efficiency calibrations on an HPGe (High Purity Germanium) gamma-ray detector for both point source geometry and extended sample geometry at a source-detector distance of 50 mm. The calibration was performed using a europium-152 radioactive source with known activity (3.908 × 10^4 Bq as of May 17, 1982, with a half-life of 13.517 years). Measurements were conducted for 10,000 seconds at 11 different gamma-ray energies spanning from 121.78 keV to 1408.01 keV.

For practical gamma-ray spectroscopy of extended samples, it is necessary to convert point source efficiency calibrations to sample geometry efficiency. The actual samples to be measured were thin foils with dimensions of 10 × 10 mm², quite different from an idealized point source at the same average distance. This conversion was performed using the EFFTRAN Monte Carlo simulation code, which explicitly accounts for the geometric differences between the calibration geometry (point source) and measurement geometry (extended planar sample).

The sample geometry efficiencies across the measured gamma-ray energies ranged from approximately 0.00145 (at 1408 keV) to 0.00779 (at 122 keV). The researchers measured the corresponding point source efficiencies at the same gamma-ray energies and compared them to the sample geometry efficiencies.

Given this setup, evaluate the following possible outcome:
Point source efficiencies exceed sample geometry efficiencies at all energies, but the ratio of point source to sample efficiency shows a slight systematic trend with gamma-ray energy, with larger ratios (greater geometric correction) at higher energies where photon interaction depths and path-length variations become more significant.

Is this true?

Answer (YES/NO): NO